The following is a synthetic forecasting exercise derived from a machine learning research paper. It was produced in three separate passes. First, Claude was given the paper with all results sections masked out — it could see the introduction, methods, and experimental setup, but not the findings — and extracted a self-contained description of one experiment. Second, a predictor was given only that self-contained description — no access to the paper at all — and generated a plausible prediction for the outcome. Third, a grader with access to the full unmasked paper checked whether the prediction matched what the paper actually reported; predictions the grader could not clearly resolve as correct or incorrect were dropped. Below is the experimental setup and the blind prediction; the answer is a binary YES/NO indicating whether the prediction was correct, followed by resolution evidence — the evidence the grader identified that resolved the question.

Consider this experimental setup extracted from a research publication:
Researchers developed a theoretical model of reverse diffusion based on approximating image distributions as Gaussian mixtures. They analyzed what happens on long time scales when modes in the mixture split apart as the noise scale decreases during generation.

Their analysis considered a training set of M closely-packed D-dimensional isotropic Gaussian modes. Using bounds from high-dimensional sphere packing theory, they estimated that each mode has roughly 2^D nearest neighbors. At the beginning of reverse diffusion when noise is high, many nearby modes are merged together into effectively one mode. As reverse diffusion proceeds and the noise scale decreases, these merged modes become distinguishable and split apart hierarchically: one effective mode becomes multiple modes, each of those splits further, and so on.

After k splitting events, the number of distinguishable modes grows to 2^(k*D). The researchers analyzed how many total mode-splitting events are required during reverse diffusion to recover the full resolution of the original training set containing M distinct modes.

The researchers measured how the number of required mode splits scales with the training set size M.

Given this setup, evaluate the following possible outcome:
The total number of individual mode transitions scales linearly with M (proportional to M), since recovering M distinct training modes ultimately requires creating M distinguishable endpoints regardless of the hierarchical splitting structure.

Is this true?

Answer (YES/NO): NO